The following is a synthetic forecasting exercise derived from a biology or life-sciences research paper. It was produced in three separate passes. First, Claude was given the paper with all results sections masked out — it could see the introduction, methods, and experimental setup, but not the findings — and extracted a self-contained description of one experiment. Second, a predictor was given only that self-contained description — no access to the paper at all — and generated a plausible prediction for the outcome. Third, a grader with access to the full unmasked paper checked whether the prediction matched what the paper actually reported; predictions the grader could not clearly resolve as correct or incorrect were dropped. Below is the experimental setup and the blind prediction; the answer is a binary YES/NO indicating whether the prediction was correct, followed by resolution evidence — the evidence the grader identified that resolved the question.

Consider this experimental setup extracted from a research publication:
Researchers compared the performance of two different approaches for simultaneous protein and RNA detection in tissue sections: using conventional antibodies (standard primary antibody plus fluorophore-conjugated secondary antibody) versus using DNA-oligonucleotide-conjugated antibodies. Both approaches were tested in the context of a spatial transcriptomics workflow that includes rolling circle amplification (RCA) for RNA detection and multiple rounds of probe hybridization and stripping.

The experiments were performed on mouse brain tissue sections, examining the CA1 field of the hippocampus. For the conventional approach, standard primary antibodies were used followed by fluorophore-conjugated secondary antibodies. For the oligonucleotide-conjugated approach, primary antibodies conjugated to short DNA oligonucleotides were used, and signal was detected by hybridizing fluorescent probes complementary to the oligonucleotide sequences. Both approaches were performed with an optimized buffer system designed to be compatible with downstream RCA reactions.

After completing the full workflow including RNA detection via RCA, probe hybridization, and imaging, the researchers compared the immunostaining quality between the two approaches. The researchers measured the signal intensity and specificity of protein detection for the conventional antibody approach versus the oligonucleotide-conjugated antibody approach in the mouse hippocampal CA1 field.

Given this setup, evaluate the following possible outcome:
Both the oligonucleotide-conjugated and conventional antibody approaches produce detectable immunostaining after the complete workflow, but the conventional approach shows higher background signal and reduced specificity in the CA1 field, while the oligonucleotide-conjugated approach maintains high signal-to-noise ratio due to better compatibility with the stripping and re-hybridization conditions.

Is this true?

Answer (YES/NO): NO